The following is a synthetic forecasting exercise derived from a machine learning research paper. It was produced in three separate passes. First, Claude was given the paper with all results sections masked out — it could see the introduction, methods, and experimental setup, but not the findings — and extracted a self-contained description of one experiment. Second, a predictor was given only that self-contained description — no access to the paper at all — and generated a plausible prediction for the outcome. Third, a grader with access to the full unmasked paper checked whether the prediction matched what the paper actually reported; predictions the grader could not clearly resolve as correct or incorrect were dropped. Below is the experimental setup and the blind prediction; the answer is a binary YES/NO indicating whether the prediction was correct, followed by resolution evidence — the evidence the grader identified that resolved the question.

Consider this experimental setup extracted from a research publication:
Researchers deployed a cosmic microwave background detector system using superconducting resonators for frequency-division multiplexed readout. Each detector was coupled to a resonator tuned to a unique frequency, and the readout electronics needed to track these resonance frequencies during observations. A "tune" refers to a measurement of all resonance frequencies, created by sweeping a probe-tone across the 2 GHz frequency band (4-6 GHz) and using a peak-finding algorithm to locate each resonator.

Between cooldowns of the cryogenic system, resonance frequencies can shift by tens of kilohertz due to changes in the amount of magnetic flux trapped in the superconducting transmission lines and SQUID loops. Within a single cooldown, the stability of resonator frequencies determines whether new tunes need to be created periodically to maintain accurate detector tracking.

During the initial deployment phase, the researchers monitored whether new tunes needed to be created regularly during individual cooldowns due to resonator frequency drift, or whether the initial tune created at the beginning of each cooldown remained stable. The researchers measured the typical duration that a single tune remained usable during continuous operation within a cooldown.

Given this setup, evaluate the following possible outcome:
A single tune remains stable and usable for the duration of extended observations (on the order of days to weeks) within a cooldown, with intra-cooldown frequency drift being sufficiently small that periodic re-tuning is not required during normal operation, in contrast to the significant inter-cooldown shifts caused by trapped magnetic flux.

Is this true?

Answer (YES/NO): YES